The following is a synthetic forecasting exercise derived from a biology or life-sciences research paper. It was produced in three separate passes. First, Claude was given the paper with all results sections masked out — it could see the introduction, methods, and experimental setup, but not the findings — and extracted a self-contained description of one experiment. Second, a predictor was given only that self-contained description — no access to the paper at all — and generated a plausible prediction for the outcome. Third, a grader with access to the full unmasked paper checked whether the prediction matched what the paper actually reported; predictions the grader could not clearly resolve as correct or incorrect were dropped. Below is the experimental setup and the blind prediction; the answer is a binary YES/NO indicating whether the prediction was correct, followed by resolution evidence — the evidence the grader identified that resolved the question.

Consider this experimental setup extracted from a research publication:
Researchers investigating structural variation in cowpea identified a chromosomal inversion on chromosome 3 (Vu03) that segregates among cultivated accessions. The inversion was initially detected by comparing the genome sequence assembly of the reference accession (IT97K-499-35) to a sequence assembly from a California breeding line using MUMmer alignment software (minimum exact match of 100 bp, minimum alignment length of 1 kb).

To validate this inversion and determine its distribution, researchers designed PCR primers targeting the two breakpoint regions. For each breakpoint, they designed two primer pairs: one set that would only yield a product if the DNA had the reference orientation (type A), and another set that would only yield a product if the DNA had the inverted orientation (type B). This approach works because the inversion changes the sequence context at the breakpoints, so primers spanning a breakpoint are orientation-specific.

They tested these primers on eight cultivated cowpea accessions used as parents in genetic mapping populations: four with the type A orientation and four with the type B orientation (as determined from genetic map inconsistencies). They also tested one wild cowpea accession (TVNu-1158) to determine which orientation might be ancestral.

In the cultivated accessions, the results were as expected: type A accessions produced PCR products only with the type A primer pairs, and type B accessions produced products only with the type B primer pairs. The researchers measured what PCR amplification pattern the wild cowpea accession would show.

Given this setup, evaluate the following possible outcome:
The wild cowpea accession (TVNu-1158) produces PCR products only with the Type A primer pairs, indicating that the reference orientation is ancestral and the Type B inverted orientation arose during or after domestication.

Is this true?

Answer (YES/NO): NO